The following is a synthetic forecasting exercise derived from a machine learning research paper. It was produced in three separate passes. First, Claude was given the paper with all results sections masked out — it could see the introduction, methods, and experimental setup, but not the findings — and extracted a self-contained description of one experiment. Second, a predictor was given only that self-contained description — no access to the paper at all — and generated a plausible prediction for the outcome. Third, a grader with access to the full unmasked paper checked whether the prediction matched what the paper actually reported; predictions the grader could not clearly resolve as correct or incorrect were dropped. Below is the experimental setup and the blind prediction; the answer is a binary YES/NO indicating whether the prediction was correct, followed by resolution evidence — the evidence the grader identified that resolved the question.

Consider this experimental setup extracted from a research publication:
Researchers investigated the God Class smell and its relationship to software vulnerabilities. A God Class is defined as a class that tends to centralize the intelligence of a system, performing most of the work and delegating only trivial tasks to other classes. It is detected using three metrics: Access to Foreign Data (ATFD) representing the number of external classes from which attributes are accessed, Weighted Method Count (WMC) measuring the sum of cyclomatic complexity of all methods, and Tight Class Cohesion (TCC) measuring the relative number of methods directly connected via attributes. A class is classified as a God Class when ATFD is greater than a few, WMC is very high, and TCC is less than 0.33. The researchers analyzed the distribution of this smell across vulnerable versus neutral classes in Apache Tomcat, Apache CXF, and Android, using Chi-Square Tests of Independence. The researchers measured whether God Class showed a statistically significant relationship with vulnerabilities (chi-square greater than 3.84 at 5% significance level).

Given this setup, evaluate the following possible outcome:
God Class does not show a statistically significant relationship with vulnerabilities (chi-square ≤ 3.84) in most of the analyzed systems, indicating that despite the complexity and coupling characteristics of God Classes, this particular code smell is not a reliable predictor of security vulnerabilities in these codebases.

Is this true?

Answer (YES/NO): NO